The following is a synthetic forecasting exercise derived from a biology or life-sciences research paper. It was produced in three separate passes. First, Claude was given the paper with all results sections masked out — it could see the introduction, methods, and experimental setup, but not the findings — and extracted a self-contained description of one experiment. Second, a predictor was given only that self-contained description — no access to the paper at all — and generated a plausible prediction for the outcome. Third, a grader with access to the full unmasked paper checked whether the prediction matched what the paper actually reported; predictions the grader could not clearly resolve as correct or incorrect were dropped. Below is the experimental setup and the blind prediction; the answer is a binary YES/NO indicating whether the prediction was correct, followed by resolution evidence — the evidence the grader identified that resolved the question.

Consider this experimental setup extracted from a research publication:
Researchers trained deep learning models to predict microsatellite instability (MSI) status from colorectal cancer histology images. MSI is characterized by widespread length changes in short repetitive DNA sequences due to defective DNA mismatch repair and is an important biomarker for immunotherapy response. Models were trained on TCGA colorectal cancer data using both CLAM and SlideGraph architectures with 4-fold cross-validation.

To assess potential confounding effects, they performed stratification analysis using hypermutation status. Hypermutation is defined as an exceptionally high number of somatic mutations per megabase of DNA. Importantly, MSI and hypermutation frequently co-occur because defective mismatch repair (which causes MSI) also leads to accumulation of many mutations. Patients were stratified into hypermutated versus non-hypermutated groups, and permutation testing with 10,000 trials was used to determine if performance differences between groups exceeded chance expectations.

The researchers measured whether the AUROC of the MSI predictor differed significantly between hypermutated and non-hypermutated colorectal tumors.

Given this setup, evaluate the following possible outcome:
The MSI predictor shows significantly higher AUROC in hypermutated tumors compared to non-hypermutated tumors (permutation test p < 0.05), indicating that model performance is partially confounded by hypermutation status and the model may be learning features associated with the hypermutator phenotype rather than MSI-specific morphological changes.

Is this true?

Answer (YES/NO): NO